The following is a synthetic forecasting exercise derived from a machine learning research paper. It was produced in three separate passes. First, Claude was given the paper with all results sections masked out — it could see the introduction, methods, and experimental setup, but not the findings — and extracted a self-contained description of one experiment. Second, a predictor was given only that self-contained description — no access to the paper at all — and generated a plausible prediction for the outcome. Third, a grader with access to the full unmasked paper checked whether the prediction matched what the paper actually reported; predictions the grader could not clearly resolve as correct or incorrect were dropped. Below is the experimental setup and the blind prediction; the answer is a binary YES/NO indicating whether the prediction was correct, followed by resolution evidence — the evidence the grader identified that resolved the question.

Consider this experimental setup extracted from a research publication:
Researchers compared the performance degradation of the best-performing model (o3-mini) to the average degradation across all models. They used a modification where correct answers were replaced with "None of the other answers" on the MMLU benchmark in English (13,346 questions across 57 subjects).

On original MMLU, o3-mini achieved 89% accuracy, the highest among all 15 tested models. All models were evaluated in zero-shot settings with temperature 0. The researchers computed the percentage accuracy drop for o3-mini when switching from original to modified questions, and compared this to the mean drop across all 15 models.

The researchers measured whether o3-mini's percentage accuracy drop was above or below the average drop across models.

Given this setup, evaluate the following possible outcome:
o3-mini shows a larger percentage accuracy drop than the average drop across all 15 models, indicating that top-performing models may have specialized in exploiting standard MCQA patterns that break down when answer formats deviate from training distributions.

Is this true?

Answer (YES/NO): NO